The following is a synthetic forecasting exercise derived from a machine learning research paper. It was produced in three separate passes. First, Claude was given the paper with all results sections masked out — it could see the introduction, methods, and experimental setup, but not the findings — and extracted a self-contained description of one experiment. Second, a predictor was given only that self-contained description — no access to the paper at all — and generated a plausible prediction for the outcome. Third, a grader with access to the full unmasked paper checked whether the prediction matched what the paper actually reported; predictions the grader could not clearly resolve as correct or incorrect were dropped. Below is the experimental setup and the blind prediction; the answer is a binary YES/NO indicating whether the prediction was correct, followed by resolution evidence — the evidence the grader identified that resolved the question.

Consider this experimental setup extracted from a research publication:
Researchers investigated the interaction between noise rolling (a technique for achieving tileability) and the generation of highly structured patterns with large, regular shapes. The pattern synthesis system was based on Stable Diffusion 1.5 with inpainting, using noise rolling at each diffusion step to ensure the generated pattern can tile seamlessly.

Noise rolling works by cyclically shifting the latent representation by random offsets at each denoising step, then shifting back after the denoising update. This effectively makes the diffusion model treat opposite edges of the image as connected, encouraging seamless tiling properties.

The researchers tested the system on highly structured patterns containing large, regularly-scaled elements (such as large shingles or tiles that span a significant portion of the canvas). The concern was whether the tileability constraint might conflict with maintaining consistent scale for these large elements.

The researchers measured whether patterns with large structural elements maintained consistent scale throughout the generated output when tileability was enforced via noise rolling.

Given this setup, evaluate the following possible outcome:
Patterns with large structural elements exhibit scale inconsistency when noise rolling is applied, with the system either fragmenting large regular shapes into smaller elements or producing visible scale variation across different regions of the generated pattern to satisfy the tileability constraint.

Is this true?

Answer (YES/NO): YES